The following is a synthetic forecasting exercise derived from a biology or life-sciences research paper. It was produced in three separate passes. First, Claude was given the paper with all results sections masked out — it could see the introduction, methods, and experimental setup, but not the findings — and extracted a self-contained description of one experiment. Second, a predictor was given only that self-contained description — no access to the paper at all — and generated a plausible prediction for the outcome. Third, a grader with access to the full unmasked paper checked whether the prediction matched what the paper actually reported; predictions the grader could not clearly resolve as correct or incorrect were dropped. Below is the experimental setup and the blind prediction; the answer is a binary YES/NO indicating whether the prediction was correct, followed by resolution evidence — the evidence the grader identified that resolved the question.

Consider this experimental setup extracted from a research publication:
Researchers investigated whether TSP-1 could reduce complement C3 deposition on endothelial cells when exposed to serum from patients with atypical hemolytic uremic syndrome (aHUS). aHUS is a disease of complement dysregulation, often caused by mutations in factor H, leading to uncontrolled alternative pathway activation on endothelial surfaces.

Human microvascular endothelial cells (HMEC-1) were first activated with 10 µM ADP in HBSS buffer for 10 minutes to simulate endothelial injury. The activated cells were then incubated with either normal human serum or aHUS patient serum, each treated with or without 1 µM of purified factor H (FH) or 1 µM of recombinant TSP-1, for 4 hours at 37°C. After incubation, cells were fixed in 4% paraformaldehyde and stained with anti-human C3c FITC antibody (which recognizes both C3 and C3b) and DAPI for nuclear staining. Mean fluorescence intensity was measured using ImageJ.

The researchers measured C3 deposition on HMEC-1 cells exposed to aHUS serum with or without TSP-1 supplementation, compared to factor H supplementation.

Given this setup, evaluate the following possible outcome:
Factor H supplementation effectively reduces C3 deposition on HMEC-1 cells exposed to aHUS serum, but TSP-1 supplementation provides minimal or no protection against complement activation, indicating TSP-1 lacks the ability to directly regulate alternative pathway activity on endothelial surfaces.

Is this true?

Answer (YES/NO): NO